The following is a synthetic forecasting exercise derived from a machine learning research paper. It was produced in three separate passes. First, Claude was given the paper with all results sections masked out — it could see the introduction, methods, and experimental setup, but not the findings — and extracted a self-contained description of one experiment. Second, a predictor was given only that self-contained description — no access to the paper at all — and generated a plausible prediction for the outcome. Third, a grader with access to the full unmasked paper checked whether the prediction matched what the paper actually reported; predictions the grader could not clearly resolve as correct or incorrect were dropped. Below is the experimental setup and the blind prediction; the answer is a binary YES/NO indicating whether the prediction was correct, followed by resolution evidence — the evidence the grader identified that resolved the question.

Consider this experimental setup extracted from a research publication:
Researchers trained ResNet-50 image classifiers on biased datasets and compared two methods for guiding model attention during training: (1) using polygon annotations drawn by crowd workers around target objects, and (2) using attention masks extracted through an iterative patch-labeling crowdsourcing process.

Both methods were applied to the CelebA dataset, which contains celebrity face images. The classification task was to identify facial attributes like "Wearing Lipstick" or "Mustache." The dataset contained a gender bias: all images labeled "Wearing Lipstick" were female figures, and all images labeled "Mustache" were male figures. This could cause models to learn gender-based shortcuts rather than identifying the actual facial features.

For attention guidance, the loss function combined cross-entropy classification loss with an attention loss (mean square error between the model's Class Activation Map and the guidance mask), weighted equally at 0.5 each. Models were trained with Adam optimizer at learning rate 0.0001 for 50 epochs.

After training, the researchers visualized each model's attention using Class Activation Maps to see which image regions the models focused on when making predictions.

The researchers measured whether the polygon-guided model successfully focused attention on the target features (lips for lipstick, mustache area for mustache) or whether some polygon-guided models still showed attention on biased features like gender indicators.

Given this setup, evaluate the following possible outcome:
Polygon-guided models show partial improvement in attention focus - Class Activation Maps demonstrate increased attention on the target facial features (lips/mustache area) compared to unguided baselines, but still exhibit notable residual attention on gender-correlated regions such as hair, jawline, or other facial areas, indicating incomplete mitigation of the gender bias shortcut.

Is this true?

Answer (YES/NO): YES